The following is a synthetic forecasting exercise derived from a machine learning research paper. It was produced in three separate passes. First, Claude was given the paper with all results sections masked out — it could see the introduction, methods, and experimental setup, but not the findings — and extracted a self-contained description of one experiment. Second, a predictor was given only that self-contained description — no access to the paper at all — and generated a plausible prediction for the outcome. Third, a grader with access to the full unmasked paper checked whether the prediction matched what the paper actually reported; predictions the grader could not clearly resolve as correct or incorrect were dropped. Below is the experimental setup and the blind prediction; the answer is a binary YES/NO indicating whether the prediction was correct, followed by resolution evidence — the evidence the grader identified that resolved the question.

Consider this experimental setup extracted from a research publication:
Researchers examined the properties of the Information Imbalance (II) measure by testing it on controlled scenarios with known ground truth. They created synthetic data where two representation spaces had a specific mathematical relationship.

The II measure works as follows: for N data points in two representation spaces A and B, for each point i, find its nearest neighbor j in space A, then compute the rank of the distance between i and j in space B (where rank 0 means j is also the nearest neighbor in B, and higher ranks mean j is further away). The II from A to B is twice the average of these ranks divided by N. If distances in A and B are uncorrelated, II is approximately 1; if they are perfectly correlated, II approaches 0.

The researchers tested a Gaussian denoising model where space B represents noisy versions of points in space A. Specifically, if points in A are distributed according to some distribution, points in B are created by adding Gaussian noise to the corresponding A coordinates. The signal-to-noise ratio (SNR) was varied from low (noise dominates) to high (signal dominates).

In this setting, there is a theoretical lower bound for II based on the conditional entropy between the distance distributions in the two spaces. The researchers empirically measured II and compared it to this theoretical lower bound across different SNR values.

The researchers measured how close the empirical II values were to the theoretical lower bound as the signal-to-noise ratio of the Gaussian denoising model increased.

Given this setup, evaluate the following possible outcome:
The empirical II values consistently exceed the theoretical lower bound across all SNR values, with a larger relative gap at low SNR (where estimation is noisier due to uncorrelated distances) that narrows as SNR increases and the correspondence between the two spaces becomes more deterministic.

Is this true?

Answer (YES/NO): YES